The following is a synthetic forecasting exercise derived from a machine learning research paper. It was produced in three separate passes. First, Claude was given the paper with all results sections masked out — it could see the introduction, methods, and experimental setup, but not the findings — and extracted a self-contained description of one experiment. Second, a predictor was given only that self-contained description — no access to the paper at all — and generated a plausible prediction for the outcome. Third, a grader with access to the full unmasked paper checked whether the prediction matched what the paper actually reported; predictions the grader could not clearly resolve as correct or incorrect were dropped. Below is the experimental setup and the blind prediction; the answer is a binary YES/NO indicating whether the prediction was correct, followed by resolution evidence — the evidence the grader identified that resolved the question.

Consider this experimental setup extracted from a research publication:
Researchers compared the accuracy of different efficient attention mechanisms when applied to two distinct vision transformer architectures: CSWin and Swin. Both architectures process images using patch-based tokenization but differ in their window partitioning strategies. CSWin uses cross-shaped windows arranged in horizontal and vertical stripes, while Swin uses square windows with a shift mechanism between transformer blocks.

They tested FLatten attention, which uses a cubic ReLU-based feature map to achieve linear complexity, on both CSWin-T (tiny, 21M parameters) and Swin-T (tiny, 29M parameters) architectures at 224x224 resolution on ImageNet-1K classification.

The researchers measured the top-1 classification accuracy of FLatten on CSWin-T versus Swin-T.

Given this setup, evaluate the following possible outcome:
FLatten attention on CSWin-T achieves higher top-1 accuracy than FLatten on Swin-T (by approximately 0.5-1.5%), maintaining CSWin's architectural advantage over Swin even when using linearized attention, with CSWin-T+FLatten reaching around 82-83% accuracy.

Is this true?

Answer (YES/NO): YES